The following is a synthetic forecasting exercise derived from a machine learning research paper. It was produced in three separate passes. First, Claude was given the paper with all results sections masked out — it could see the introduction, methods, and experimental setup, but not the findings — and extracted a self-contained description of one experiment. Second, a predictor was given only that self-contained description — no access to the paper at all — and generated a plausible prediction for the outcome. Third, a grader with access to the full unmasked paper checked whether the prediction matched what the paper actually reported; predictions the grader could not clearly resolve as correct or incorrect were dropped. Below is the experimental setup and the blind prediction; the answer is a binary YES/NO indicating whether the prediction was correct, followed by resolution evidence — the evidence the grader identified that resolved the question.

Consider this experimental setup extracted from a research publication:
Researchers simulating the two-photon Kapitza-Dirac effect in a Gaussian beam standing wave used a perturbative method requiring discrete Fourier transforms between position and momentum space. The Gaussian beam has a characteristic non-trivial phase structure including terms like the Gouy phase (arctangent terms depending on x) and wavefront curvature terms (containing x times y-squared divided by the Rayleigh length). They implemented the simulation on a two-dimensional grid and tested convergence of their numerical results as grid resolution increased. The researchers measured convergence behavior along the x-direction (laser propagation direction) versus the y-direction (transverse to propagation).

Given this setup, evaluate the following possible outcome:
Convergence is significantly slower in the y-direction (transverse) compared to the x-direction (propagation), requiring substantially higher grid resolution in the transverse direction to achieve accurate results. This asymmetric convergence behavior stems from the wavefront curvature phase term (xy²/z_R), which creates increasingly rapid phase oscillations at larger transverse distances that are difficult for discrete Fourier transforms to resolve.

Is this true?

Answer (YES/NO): NO